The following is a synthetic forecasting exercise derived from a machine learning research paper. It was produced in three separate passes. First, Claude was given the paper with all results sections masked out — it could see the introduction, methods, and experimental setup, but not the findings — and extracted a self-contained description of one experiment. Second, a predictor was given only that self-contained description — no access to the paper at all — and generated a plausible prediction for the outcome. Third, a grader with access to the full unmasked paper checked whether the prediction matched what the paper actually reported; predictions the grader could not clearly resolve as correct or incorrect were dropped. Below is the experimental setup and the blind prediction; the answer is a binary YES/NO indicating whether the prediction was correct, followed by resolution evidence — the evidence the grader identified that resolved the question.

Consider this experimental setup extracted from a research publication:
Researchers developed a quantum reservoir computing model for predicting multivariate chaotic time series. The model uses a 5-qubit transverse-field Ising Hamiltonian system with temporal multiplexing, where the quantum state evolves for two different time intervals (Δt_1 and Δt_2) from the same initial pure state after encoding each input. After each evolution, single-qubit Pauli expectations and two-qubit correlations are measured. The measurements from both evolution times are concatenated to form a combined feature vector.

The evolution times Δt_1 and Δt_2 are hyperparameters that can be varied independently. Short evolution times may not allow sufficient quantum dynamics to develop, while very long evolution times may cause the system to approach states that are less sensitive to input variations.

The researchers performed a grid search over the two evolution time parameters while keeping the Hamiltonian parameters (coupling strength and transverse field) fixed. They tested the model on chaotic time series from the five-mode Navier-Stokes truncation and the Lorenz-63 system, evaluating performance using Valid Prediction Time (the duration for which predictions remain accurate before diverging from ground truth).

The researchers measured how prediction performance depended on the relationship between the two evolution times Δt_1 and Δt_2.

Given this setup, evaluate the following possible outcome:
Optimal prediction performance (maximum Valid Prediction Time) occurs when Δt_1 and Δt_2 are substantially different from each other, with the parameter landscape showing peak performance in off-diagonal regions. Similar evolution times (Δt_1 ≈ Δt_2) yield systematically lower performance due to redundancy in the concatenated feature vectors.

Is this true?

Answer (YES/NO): YES